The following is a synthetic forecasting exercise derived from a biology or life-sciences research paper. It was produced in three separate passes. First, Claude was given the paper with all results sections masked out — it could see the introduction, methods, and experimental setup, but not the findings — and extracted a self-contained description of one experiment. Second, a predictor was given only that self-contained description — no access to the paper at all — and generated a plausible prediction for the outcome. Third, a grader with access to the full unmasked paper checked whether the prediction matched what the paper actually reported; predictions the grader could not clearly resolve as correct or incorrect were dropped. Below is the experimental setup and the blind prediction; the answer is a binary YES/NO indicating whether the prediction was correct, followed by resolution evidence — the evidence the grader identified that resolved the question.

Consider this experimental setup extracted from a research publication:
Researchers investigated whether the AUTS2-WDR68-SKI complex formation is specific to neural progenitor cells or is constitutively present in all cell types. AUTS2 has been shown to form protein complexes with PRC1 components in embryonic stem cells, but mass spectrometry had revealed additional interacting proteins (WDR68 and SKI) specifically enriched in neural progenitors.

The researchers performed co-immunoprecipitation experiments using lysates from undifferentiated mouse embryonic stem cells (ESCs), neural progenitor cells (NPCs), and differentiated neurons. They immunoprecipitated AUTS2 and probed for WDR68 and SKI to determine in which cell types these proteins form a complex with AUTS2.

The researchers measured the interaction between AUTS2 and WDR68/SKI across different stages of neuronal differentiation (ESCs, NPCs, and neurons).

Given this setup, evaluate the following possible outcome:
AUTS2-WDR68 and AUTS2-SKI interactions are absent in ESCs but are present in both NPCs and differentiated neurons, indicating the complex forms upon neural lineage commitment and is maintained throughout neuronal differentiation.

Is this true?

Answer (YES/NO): NO